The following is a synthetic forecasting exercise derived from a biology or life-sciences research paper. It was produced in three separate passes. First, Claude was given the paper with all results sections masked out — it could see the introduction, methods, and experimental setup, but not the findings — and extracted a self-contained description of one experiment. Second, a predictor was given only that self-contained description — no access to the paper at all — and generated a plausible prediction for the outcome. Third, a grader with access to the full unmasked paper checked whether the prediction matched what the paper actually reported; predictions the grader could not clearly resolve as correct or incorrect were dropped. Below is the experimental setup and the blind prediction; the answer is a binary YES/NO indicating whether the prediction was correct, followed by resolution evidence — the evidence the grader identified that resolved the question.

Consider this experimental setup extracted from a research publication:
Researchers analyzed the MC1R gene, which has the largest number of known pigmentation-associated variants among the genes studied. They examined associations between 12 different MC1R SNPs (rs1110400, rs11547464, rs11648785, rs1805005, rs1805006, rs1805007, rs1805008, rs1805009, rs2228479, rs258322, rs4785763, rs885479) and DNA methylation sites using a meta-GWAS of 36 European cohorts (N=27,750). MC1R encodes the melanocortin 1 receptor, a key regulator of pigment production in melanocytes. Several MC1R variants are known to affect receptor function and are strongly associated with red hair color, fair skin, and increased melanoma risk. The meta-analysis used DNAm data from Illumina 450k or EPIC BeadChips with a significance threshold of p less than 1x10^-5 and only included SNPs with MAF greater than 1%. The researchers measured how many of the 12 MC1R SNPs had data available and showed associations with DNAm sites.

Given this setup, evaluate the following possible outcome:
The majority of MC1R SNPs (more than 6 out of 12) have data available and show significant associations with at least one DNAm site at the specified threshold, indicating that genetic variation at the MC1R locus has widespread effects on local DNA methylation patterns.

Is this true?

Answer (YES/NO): YES